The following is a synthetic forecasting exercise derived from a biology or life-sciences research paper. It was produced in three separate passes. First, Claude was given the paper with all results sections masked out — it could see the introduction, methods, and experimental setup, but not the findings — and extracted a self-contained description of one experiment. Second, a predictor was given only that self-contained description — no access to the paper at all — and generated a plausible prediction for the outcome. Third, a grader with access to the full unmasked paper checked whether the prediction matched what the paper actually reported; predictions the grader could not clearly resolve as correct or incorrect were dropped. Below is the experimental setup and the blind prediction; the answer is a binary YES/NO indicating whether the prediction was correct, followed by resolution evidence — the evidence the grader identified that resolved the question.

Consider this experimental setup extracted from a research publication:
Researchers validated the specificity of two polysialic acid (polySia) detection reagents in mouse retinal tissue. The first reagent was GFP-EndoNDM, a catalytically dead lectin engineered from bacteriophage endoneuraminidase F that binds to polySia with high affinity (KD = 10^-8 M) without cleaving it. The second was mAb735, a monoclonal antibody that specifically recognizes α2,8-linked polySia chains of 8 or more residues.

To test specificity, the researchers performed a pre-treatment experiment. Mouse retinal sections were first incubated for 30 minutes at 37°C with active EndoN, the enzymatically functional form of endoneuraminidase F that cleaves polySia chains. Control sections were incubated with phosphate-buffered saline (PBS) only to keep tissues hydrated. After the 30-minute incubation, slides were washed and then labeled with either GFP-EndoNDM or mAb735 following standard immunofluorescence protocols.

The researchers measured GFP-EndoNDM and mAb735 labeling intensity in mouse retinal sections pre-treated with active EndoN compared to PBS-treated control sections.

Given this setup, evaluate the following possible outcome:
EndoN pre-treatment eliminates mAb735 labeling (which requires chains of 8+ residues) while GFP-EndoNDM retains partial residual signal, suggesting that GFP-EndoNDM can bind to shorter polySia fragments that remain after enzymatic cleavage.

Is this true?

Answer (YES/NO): NO